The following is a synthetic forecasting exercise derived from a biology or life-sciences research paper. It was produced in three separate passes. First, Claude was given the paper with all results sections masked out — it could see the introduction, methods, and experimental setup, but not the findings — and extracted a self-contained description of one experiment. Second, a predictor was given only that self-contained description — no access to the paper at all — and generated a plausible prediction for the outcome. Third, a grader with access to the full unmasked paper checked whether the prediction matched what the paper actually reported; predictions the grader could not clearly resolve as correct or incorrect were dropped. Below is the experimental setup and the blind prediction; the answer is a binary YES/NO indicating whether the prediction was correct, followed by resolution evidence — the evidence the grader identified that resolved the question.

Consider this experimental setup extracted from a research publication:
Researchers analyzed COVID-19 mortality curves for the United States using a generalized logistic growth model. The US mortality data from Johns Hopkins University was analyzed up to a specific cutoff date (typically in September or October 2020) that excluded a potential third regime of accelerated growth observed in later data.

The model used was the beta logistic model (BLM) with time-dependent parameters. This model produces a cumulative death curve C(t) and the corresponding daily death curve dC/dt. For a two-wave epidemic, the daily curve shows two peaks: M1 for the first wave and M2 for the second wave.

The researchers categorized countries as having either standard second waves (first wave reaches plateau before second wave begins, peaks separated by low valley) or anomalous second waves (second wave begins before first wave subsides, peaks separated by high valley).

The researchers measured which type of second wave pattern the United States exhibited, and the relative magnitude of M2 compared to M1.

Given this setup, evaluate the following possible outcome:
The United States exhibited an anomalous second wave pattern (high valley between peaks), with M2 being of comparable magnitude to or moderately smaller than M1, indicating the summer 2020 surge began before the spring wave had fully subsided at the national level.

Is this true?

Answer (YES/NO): YES